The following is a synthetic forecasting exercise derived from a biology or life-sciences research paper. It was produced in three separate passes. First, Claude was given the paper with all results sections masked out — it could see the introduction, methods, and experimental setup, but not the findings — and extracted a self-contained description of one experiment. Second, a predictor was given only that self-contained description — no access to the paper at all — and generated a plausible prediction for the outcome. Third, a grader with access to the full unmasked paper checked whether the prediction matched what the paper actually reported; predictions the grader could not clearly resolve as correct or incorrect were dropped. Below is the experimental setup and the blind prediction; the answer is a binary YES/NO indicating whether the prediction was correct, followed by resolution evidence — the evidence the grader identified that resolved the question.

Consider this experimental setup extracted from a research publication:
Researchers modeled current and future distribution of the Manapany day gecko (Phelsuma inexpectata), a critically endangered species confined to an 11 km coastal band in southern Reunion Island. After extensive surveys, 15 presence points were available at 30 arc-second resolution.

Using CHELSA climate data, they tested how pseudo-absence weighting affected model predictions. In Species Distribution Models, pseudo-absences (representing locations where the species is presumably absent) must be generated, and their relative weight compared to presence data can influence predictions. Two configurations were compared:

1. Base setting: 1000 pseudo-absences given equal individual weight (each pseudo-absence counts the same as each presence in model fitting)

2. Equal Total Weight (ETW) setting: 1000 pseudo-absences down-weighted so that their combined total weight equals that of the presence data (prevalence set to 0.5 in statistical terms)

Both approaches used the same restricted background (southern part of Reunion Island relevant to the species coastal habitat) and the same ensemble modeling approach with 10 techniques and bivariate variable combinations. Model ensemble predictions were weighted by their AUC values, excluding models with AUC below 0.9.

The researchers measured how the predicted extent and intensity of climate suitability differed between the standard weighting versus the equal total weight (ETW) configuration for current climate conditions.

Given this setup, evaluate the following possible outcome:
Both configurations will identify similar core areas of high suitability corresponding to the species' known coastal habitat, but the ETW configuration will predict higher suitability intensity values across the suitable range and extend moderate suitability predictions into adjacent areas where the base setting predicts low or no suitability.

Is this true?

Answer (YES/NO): NO